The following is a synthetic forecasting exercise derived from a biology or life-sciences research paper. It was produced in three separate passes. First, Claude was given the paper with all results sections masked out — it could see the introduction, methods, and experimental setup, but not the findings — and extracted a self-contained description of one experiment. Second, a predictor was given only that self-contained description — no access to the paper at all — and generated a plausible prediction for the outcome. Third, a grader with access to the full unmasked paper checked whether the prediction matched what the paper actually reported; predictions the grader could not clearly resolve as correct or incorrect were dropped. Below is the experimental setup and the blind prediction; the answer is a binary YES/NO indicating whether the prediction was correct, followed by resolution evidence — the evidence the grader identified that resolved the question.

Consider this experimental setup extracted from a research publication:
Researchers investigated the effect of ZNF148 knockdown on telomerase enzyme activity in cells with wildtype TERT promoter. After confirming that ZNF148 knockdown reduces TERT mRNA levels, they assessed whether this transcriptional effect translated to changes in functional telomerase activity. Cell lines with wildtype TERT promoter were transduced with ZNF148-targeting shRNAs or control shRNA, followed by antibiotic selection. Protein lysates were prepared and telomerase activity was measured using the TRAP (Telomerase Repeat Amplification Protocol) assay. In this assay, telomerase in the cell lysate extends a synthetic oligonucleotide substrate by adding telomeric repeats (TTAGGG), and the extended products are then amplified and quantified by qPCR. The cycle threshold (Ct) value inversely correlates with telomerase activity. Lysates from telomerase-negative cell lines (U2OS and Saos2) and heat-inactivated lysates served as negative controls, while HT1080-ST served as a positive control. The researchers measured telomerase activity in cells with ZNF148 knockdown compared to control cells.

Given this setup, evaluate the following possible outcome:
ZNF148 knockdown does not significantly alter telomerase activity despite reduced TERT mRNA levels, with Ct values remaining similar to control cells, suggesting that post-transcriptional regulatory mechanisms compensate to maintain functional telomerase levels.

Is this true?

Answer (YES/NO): NO